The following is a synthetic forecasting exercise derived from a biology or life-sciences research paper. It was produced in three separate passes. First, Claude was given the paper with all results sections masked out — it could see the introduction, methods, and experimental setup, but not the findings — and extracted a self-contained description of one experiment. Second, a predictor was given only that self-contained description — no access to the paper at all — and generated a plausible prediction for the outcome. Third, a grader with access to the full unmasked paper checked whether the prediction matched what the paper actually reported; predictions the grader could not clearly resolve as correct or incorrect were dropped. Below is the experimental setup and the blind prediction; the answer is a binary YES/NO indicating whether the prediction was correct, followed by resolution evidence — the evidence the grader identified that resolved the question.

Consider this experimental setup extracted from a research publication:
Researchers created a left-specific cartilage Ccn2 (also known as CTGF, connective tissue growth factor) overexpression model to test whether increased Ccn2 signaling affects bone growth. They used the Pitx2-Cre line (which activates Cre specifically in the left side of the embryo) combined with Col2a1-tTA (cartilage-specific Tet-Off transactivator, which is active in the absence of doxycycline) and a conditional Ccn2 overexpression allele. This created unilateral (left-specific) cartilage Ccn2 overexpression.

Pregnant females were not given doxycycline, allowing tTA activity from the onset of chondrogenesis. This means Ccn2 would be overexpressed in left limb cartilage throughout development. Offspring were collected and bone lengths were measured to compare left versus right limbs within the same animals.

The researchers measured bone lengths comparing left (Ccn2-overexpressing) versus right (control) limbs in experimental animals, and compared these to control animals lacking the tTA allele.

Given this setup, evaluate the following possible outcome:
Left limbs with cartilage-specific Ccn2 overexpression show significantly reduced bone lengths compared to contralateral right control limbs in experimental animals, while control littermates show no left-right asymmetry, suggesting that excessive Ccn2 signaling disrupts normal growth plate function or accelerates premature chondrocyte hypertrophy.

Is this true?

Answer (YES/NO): YES